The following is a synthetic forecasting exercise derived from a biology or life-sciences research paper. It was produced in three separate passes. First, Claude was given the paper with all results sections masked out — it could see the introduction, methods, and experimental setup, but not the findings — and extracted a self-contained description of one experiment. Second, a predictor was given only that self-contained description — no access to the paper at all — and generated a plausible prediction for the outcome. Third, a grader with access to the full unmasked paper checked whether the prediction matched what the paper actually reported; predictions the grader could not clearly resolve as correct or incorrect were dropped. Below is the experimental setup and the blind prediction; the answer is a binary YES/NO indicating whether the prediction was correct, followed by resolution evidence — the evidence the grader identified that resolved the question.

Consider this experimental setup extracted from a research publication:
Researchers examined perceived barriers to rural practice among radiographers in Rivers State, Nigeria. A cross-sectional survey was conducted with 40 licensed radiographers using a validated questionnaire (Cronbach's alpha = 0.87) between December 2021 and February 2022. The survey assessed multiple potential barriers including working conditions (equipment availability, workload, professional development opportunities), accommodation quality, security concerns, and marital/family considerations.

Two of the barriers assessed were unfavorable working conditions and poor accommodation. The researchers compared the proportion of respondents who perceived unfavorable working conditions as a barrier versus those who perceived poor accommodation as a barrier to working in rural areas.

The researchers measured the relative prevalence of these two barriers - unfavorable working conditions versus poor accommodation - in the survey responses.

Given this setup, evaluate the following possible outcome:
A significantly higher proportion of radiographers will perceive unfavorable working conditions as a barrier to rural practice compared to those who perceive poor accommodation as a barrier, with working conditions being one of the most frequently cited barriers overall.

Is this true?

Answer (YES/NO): NO